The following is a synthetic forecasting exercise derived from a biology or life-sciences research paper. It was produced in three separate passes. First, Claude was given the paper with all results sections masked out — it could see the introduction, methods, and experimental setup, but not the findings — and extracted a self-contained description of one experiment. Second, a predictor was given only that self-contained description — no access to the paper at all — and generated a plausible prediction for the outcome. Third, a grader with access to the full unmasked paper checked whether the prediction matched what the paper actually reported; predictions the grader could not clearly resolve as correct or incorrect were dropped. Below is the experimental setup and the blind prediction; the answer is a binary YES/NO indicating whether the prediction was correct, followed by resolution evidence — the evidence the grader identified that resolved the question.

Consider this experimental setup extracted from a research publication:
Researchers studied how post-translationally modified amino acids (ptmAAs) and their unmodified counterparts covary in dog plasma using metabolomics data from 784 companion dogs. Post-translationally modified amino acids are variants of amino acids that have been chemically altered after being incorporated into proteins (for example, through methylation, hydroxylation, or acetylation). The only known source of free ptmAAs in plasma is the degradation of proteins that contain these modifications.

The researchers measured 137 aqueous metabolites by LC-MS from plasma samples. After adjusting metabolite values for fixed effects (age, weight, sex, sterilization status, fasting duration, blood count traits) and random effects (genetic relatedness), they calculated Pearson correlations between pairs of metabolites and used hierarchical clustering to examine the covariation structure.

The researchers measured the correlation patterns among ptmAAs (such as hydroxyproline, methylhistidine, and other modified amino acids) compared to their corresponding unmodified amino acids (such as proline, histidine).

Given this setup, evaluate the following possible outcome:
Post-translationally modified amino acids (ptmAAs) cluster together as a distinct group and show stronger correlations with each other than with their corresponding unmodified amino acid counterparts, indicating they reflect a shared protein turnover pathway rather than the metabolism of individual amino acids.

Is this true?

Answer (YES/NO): YES